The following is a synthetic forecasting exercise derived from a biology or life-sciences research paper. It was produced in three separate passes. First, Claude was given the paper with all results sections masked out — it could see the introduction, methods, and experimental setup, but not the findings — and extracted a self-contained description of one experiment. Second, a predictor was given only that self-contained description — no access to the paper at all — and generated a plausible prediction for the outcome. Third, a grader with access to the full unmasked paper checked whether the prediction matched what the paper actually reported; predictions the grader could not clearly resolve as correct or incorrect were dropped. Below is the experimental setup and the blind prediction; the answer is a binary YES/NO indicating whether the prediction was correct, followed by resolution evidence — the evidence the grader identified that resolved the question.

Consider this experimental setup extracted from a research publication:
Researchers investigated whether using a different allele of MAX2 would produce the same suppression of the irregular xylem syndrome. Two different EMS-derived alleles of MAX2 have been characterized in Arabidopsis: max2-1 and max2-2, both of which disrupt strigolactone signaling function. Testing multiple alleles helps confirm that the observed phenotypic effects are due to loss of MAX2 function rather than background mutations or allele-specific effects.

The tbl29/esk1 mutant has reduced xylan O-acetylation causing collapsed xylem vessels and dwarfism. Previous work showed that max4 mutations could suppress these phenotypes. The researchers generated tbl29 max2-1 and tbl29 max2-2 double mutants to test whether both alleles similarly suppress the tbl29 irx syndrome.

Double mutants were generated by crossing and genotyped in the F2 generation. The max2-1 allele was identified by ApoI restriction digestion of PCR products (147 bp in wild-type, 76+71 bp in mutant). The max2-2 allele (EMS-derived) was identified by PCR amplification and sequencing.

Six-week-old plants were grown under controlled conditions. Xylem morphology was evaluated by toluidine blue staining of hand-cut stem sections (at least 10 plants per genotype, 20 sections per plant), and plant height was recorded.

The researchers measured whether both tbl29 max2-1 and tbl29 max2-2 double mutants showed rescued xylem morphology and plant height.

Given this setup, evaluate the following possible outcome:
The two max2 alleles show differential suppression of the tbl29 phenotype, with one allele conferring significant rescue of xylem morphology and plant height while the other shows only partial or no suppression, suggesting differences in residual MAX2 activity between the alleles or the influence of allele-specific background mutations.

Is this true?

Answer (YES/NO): NO